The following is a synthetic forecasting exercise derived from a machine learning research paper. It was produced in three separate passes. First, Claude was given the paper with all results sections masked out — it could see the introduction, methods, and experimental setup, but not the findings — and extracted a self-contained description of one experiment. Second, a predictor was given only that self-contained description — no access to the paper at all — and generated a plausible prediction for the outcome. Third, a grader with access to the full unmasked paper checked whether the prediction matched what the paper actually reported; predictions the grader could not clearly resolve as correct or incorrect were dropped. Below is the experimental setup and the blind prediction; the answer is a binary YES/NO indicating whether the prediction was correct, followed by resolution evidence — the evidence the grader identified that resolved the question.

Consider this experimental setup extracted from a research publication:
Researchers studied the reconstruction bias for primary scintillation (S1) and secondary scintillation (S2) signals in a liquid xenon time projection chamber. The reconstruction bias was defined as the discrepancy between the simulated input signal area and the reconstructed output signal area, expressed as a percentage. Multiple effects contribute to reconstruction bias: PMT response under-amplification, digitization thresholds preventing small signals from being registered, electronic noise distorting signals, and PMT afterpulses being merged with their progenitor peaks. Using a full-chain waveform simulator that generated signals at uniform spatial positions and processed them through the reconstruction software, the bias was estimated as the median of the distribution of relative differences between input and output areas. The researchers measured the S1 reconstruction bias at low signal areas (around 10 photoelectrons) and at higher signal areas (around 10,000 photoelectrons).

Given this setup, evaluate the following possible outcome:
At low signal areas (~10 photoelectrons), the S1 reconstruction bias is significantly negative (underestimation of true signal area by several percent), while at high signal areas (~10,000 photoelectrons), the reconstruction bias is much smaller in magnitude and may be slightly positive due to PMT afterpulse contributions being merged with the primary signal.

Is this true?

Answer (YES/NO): NO